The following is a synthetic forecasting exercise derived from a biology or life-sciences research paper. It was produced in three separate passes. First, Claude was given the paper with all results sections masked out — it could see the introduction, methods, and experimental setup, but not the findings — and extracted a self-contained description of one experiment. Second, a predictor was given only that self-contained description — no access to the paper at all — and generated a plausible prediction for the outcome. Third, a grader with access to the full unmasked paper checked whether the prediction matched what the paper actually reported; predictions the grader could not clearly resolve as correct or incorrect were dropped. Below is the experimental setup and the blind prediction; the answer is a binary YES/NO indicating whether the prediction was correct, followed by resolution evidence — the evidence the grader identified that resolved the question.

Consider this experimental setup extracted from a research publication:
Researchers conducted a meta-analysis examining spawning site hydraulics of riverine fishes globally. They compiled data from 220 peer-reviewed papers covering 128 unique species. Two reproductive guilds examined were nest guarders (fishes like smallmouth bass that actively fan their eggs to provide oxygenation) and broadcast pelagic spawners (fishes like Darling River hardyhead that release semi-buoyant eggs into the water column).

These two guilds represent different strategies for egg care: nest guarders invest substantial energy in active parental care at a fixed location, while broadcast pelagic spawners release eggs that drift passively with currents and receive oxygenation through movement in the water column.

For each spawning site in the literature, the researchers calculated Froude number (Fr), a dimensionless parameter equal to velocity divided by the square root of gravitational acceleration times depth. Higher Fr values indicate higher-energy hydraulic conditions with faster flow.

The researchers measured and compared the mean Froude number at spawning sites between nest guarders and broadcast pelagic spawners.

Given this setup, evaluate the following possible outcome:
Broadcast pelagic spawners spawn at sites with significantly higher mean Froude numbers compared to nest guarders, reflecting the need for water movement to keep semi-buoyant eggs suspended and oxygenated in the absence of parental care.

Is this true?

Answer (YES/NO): YES